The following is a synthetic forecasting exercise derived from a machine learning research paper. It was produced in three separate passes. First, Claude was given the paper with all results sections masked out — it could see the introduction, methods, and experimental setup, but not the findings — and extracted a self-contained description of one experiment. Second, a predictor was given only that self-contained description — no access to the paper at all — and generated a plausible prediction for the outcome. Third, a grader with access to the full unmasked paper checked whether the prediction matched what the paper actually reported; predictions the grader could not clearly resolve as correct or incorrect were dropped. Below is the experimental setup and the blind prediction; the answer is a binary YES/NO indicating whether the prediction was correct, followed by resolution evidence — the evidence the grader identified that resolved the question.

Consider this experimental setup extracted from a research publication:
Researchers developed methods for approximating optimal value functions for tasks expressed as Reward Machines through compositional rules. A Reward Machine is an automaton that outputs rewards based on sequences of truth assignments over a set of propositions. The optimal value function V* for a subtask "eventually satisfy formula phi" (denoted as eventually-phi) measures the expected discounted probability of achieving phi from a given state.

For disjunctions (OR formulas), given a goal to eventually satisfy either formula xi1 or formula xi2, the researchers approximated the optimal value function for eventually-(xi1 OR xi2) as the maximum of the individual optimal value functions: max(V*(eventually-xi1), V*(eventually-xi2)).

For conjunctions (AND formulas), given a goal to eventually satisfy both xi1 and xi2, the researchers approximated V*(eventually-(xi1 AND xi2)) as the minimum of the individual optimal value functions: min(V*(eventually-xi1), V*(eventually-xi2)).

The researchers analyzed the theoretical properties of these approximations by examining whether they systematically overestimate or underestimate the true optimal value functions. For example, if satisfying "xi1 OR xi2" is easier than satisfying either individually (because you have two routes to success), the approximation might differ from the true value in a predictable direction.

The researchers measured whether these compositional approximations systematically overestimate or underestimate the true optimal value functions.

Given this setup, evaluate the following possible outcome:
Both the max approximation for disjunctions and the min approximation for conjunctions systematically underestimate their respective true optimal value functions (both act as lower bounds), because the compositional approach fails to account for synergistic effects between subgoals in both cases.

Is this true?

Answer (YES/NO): NO